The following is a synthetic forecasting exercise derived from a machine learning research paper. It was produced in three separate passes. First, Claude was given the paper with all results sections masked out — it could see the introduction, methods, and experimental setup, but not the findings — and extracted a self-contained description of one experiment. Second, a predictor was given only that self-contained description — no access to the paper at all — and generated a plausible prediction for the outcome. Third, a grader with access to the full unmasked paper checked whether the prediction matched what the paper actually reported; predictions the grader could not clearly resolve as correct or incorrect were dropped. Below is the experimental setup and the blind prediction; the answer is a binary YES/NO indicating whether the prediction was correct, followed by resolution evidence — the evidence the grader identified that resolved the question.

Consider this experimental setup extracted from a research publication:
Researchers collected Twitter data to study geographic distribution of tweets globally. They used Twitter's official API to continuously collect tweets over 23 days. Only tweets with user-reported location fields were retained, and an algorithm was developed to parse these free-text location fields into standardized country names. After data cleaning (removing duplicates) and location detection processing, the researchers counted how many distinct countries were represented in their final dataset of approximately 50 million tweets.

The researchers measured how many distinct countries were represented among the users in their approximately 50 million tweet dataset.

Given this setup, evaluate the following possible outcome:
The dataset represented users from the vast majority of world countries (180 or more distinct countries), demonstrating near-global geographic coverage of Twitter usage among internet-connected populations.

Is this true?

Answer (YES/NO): YES